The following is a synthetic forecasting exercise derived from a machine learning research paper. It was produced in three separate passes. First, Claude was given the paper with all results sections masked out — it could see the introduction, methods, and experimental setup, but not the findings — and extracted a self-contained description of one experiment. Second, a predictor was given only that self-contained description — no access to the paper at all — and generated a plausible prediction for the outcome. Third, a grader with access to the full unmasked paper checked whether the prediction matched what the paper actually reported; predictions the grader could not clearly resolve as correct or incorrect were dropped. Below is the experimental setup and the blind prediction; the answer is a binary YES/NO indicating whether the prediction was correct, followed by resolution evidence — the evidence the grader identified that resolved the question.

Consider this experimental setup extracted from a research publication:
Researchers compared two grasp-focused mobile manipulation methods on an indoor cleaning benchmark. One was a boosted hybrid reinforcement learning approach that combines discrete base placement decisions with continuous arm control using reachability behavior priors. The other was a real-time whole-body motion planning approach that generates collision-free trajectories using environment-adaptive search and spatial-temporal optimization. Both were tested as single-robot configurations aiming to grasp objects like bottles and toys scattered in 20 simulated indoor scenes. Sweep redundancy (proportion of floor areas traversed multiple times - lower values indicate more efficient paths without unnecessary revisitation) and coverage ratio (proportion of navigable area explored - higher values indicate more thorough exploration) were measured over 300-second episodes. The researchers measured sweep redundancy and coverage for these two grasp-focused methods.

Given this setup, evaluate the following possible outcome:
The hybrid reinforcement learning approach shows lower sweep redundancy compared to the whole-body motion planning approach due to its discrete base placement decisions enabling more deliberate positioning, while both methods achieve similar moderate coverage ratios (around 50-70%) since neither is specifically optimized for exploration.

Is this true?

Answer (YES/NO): NO